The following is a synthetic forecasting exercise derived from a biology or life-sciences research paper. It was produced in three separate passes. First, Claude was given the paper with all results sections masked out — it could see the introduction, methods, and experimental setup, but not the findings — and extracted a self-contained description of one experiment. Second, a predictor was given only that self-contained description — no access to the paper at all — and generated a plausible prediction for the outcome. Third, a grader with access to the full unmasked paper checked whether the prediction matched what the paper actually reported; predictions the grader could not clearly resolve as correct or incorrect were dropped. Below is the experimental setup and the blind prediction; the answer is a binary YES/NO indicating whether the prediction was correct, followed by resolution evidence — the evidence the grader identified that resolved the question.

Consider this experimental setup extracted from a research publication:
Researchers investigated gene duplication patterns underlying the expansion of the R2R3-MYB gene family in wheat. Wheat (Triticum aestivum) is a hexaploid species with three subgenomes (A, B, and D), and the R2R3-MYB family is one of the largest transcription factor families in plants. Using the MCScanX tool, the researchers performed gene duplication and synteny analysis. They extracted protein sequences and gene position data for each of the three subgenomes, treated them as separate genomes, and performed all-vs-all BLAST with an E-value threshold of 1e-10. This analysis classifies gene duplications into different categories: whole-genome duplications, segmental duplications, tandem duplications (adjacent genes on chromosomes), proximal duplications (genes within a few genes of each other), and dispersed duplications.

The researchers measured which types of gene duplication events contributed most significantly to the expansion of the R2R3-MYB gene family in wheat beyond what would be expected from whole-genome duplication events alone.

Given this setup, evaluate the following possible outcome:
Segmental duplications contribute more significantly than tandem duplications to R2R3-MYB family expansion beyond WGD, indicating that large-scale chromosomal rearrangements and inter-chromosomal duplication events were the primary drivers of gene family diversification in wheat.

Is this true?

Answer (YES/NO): NO